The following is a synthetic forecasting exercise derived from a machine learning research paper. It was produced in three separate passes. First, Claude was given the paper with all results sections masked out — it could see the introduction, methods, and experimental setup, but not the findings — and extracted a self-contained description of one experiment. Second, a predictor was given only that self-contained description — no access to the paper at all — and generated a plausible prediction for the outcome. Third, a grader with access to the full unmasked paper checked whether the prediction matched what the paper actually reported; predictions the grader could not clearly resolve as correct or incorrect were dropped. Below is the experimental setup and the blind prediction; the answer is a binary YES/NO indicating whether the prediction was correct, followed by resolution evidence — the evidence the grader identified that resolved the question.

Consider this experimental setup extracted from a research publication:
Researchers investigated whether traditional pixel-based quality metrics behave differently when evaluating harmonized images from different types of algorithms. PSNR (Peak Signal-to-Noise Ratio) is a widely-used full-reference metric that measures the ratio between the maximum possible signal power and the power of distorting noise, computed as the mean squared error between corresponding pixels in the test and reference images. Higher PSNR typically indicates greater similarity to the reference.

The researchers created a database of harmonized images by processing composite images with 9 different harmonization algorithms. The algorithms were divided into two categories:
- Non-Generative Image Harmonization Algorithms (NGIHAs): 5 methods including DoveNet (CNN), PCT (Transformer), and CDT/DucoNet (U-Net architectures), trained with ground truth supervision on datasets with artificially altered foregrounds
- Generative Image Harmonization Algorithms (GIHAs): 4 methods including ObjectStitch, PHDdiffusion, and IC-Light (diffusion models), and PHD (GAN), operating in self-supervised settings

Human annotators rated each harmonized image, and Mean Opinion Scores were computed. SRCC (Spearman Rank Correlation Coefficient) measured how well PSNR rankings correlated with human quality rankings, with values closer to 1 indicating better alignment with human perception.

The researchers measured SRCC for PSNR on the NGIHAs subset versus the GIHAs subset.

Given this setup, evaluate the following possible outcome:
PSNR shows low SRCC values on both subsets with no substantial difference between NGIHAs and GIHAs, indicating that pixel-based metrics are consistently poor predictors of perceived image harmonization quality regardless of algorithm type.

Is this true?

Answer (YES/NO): NO